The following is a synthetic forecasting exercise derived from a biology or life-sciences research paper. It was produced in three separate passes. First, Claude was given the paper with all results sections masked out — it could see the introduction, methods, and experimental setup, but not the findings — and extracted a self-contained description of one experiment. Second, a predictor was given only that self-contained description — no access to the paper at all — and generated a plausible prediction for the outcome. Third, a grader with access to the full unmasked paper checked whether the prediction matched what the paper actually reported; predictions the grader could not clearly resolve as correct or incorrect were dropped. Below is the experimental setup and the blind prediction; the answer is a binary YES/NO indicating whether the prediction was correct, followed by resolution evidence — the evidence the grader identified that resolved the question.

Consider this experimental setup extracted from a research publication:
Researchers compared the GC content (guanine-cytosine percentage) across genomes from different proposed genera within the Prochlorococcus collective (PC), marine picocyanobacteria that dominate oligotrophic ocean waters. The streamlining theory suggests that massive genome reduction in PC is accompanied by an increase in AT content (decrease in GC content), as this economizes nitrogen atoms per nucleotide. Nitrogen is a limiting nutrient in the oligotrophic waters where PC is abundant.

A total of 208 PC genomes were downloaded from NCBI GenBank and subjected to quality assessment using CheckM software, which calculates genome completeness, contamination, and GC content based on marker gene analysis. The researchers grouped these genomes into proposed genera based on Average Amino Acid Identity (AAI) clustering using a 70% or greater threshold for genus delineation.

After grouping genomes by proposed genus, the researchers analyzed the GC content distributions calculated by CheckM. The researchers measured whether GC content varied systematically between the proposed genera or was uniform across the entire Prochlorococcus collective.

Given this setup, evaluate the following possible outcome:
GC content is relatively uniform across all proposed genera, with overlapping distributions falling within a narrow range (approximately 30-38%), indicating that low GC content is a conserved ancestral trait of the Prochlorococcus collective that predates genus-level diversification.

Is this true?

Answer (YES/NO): NO